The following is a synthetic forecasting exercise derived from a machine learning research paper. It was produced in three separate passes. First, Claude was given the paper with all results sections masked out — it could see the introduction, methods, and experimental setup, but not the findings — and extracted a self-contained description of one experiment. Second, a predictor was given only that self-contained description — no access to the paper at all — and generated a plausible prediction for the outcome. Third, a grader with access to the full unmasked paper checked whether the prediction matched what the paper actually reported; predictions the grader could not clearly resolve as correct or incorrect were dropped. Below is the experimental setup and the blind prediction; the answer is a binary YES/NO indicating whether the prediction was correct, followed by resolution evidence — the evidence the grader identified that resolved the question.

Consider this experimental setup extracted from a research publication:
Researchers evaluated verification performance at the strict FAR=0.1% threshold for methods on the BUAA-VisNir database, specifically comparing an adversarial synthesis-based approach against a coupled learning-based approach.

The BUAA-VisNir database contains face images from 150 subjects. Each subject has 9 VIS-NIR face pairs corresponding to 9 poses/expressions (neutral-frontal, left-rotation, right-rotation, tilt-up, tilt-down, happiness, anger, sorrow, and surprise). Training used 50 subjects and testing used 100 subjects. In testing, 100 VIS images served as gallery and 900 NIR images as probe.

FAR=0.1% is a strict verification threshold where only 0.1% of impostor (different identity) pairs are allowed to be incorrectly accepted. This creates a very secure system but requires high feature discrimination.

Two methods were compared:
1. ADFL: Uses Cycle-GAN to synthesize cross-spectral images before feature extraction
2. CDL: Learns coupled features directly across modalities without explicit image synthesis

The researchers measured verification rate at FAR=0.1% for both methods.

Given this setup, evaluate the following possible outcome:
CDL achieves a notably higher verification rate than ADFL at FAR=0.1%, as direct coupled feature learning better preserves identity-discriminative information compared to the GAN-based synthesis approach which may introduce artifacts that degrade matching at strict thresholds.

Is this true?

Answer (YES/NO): YES